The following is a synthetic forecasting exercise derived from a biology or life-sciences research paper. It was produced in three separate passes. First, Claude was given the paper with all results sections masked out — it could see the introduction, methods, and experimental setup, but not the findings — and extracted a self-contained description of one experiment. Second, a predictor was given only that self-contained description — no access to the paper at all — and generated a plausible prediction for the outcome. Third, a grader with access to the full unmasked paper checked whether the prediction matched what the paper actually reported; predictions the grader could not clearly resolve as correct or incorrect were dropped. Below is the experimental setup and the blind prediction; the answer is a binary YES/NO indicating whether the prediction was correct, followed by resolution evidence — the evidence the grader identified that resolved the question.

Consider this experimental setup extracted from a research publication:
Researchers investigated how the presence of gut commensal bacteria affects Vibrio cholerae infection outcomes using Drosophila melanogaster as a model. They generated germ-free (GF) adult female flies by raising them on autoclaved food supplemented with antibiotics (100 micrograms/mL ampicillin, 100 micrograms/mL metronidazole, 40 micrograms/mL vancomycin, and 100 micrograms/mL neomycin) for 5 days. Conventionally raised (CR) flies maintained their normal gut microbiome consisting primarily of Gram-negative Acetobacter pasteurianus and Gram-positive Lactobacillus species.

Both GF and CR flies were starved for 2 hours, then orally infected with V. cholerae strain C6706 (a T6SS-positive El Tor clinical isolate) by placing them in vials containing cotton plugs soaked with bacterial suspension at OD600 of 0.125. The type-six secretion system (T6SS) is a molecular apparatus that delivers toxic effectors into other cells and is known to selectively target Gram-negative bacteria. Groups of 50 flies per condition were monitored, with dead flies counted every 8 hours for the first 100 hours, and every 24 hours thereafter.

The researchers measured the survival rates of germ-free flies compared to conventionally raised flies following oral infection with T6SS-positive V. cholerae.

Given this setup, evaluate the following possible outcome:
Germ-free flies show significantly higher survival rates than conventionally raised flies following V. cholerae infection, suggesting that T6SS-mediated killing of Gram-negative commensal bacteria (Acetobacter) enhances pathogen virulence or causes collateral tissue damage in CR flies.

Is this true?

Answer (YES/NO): YES